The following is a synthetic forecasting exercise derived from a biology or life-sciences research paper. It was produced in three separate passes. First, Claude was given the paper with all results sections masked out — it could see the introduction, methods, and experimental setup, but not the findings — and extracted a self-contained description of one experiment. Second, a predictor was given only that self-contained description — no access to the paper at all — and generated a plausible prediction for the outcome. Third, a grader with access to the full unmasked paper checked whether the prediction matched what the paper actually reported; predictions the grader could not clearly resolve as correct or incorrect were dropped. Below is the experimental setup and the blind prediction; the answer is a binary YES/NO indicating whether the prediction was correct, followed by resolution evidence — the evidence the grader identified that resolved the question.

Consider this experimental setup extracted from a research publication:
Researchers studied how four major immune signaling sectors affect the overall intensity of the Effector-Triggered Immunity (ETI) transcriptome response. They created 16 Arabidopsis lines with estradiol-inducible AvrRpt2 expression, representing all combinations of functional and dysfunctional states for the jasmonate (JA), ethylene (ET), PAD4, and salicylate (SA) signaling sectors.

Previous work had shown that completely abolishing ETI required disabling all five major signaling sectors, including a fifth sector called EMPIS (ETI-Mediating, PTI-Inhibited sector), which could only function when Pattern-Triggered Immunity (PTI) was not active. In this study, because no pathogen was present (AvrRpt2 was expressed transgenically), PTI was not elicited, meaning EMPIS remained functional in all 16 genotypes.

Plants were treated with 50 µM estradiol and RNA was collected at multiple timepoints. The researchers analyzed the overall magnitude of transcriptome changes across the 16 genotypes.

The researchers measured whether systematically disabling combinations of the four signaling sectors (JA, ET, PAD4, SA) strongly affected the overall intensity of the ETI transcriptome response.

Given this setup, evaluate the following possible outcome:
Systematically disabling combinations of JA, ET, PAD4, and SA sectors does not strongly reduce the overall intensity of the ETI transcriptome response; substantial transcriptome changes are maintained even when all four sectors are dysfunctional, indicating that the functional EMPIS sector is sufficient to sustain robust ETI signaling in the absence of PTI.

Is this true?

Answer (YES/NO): YES